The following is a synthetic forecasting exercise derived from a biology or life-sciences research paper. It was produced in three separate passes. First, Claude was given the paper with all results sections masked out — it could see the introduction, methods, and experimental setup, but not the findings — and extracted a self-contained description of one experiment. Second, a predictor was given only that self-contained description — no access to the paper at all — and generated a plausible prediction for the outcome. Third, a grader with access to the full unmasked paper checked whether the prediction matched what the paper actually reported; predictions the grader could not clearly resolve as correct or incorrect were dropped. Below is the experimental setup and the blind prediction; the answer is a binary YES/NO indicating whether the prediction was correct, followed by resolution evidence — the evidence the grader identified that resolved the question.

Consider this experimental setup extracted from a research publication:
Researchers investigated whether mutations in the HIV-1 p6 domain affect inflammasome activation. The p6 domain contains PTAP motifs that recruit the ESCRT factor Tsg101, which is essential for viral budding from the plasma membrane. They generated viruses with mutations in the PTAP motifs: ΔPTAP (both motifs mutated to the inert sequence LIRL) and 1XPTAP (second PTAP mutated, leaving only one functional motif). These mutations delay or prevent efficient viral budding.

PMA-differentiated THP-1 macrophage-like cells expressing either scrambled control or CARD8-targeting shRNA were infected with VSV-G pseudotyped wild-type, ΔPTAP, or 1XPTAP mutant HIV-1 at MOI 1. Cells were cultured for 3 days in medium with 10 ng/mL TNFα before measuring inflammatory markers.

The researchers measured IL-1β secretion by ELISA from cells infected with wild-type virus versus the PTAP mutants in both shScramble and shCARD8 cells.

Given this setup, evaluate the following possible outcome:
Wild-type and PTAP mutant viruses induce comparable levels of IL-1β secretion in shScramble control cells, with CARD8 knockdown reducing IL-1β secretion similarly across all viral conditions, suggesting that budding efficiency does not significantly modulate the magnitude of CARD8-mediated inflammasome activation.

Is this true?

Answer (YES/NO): NO